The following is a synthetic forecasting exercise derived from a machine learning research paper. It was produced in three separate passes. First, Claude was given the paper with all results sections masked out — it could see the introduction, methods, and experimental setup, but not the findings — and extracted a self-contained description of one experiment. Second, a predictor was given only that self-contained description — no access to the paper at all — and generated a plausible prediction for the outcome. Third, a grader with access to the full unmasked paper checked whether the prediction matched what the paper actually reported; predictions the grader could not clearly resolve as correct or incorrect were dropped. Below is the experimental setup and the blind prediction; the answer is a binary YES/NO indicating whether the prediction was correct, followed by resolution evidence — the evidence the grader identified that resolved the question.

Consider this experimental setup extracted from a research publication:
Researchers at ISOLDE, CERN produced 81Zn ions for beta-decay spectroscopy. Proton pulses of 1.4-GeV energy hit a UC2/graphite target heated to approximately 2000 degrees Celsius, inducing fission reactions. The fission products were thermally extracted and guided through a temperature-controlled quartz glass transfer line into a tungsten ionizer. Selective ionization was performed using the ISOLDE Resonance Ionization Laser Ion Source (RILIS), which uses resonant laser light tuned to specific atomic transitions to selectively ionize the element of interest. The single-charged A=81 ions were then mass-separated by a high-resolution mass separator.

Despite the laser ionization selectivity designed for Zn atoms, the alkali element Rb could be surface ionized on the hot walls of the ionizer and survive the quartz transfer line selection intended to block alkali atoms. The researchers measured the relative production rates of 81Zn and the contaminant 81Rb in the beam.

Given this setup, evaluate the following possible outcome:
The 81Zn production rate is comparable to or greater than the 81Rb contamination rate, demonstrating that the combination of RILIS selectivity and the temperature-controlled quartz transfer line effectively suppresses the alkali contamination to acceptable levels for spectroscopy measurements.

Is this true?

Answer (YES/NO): NO